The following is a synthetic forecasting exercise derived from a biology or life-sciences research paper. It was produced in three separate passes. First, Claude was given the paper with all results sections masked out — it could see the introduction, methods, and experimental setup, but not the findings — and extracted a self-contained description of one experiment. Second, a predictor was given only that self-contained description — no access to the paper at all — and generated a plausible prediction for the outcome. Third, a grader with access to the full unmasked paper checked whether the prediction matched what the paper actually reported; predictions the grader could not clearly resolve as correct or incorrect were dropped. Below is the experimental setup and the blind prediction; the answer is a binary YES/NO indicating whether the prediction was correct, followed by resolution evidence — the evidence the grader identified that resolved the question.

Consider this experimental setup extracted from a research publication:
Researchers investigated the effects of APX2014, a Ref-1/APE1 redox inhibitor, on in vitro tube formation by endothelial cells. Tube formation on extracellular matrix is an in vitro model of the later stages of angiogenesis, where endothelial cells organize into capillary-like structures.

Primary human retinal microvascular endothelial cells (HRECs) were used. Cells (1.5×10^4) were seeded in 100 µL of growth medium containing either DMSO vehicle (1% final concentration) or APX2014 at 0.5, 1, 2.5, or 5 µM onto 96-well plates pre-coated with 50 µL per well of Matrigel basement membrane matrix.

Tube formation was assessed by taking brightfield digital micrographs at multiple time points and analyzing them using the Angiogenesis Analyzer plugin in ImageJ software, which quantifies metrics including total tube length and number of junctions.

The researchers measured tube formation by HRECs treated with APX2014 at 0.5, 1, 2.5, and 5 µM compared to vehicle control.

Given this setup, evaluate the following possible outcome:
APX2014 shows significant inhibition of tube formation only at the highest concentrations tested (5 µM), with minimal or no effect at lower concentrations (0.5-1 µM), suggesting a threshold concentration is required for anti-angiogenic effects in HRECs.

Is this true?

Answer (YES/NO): NO